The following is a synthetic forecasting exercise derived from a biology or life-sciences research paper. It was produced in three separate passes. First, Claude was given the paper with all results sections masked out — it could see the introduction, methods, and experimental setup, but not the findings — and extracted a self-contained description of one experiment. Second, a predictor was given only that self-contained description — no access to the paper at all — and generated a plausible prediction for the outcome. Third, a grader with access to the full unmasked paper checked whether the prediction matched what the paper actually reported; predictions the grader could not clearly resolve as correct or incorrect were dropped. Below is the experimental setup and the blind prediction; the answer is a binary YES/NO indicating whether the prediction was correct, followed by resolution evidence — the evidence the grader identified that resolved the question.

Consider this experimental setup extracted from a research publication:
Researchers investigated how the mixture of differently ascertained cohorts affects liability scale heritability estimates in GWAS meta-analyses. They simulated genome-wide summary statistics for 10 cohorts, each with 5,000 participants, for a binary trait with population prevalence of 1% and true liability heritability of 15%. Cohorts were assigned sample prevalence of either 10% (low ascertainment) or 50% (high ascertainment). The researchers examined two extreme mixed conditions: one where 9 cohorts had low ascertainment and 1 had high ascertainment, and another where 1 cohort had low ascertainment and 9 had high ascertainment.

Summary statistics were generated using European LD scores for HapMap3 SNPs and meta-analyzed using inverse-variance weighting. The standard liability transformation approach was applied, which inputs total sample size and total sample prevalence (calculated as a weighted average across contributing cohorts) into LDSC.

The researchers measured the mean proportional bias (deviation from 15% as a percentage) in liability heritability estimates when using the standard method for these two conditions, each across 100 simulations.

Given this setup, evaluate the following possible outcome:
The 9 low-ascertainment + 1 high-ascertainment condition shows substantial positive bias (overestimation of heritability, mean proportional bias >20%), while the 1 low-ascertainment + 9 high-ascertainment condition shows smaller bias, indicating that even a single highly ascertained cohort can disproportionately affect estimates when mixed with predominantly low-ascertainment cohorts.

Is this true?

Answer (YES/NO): NO